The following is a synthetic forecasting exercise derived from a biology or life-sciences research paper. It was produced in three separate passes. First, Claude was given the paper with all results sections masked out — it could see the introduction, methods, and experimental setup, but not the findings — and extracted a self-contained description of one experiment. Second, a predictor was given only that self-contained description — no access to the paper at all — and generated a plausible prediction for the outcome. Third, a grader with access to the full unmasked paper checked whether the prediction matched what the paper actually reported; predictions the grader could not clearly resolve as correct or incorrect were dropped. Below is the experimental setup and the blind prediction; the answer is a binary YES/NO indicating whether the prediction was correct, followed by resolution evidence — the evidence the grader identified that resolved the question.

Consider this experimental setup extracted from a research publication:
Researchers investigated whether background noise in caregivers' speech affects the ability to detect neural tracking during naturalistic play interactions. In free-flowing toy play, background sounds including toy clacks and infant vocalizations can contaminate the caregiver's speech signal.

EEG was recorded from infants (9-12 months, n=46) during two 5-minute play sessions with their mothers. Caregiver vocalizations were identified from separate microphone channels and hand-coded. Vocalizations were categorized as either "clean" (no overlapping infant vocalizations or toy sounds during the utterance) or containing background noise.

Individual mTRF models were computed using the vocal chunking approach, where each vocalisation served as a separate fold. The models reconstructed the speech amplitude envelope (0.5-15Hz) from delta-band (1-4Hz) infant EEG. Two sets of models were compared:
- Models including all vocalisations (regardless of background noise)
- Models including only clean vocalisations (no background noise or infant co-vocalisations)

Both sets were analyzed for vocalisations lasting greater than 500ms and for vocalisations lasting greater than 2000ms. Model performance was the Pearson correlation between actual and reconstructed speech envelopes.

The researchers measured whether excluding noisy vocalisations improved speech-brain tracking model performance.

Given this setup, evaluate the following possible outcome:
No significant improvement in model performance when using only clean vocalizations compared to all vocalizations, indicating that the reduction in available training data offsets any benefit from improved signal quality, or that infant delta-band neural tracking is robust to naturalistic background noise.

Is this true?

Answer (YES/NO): YES